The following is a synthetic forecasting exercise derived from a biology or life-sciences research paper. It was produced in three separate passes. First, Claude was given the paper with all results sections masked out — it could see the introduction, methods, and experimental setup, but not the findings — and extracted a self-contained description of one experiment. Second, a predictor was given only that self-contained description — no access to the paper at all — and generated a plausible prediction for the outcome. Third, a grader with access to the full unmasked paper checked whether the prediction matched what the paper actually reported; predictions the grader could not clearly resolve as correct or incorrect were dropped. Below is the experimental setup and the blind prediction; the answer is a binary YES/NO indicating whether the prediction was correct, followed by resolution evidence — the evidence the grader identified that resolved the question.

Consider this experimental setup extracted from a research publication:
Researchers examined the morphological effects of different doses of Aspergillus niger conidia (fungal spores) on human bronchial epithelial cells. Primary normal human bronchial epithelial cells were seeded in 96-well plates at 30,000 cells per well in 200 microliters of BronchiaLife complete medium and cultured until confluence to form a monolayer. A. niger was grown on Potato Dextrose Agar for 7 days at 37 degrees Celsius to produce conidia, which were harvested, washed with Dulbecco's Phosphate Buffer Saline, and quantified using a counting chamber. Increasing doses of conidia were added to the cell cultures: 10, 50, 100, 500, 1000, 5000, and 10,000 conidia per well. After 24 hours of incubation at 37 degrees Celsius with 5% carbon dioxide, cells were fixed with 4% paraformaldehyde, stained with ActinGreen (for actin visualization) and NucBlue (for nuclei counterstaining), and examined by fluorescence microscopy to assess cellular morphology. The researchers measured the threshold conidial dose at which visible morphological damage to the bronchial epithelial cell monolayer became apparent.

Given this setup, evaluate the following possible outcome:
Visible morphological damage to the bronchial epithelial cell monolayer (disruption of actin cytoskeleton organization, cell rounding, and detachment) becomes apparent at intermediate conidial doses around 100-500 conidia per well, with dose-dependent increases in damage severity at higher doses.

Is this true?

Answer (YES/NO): NO